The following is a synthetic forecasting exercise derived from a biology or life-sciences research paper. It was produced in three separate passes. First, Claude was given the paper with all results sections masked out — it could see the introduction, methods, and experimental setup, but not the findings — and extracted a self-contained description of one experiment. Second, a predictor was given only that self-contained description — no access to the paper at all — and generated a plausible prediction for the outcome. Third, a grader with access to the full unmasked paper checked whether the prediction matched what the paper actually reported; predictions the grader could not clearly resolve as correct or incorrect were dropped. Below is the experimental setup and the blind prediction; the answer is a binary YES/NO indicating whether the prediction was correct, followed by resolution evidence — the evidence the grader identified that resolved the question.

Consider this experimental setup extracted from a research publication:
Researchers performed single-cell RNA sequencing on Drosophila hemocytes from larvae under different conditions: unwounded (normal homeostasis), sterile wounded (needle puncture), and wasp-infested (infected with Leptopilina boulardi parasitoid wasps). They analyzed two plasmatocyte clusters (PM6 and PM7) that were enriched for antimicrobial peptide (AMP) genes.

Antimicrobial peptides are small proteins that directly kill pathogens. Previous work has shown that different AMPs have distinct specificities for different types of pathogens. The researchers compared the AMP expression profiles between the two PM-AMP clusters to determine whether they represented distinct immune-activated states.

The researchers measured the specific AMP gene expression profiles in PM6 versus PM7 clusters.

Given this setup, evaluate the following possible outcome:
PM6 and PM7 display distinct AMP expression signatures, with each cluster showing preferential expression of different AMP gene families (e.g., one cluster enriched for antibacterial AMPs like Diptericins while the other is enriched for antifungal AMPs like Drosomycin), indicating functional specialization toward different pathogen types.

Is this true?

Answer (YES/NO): NO